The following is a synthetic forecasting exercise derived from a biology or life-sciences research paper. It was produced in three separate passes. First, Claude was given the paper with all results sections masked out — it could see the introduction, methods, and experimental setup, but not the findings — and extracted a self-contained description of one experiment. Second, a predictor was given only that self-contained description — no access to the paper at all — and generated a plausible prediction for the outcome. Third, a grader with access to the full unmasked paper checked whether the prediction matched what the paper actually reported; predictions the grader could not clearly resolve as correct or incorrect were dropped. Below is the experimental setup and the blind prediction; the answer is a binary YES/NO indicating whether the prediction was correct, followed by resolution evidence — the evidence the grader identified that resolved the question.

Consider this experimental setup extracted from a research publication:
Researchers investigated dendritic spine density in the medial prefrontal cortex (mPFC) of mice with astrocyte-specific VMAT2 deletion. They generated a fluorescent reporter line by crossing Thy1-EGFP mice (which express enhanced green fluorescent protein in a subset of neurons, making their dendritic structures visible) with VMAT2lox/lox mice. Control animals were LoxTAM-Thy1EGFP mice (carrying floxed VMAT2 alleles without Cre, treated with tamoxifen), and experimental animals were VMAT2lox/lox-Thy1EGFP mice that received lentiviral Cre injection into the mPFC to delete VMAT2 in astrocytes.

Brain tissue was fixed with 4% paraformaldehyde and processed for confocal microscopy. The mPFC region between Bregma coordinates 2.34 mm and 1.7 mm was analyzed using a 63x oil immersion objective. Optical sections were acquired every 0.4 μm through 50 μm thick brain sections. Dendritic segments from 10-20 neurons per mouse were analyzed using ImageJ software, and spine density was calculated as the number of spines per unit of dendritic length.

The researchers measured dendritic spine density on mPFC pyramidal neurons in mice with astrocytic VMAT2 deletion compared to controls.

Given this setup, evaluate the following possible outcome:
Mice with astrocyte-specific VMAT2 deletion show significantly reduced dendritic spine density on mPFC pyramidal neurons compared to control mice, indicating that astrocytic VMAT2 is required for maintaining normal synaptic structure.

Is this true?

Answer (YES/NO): NO